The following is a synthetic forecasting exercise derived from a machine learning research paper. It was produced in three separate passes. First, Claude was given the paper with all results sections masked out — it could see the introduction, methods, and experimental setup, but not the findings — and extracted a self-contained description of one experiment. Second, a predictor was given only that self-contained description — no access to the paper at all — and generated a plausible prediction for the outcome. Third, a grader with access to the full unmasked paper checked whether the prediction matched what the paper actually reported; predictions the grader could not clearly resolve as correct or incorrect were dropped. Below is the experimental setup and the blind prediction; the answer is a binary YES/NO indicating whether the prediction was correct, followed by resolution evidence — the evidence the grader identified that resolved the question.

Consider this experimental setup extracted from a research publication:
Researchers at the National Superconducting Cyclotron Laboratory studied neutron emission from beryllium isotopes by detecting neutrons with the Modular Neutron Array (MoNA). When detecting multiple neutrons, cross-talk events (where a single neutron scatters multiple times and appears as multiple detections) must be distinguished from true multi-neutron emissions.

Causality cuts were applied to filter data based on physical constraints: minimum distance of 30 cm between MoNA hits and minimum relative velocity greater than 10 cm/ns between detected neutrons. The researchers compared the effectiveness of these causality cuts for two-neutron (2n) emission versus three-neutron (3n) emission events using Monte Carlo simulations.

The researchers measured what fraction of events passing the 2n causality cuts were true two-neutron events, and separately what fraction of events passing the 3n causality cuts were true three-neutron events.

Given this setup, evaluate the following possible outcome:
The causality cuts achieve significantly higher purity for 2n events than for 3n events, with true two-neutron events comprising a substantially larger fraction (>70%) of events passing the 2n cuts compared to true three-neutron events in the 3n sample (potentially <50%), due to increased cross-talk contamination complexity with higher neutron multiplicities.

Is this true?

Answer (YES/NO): NO